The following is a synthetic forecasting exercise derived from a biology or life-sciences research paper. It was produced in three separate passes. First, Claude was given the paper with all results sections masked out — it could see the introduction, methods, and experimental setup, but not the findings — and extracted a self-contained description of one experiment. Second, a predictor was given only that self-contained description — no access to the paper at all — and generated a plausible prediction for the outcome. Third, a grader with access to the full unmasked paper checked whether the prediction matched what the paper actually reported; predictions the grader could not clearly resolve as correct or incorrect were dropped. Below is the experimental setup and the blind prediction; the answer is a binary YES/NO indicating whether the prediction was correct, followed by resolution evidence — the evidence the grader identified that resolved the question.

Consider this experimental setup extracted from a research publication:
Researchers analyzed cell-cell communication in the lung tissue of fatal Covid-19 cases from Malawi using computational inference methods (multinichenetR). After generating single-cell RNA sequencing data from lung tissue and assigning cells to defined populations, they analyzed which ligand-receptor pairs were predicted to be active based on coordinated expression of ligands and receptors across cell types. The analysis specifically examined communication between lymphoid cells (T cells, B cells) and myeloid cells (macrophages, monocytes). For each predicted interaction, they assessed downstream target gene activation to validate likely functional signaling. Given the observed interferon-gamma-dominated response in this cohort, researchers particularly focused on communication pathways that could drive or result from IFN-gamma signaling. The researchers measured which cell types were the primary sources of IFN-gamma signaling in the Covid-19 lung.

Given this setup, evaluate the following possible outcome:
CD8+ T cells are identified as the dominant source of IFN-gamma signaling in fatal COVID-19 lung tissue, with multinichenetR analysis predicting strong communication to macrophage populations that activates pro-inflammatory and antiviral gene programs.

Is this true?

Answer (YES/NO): NO